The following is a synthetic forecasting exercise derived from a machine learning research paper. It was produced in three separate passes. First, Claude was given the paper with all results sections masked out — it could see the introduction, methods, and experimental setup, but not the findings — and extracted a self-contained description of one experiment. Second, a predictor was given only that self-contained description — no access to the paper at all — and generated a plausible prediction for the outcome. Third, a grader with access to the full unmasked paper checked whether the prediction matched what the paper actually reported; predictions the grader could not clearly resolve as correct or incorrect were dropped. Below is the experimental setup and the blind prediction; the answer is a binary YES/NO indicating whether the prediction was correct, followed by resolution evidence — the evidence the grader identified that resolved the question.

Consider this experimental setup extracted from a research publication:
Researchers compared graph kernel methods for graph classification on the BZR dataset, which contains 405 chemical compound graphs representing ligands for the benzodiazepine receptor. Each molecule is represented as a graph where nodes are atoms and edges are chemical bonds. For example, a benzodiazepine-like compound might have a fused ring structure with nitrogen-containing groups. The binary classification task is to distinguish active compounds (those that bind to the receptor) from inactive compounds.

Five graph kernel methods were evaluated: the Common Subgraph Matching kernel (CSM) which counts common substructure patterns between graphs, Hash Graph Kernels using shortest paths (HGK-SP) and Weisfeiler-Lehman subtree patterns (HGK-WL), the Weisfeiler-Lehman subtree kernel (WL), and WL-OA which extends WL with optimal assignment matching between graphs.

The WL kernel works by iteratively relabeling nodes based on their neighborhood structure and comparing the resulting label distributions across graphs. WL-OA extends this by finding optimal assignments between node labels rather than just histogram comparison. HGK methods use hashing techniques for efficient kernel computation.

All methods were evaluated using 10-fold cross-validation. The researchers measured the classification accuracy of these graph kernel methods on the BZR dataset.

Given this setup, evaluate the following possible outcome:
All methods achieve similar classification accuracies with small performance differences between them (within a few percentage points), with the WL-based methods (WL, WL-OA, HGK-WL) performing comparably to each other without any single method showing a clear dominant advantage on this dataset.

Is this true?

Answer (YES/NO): NO